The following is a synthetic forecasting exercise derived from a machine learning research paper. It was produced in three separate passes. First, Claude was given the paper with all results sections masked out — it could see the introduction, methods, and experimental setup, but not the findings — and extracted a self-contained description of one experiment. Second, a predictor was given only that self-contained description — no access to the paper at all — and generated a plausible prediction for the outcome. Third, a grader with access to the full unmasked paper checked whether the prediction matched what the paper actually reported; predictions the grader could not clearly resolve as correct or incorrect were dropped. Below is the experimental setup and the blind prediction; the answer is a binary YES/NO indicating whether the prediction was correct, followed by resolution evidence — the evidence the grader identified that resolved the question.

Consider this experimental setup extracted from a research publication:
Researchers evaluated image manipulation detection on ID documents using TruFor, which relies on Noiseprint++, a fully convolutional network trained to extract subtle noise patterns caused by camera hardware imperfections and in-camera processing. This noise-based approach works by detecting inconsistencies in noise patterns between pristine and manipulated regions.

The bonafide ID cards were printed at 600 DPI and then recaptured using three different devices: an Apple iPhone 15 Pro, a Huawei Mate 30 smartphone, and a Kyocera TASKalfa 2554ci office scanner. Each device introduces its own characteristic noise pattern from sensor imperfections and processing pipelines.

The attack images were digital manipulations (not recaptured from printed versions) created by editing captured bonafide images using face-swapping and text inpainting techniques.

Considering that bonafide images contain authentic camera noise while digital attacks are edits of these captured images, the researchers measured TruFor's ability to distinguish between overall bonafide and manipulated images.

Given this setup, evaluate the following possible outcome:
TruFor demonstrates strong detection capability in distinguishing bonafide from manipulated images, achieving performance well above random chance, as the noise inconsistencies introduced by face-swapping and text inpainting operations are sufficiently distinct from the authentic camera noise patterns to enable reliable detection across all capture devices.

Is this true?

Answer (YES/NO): NO